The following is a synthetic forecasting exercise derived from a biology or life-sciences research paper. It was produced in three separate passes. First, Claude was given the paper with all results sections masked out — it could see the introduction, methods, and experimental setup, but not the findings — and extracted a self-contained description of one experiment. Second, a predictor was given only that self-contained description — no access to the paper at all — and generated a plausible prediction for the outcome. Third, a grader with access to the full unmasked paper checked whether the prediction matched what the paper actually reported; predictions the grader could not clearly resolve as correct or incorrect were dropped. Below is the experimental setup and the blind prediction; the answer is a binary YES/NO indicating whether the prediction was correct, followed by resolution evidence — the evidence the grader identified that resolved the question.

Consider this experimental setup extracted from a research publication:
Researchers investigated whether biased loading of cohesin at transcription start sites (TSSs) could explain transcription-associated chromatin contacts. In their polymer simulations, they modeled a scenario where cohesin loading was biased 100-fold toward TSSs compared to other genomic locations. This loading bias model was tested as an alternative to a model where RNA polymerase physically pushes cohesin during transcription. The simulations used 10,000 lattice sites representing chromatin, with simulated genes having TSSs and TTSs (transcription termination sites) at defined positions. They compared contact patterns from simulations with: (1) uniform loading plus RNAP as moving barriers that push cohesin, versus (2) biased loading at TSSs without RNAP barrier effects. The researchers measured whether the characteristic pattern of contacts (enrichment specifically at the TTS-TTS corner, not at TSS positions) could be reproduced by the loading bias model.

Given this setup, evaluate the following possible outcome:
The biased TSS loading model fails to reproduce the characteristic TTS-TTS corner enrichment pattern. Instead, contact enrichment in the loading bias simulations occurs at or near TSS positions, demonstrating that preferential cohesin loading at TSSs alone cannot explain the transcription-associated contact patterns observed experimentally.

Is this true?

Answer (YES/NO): YES